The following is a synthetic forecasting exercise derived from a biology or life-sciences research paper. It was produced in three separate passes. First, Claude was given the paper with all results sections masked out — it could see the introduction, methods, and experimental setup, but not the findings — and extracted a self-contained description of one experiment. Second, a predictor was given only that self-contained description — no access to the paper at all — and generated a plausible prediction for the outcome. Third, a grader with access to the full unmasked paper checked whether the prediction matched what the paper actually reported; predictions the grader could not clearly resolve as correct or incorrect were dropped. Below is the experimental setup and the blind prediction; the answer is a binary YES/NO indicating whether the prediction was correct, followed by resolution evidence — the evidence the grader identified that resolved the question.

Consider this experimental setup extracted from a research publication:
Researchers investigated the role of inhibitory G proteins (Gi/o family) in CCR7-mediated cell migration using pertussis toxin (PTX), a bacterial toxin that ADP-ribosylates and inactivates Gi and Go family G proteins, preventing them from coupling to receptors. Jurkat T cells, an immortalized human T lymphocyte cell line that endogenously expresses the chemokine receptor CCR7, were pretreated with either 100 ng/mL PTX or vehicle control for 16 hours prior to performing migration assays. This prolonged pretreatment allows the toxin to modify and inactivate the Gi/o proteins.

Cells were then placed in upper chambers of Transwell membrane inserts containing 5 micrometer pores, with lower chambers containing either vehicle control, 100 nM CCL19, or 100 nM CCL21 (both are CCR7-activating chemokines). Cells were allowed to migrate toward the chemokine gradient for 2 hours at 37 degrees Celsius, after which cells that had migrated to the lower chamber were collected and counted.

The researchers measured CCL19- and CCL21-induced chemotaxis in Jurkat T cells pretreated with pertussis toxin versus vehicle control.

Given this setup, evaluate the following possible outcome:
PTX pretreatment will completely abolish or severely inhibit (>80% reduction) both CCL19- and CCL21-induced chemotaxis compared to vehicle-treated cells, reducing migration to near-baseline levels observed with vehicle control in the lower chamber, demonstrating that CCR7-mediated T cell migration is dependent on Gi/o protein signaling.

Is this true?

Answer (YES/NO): YES